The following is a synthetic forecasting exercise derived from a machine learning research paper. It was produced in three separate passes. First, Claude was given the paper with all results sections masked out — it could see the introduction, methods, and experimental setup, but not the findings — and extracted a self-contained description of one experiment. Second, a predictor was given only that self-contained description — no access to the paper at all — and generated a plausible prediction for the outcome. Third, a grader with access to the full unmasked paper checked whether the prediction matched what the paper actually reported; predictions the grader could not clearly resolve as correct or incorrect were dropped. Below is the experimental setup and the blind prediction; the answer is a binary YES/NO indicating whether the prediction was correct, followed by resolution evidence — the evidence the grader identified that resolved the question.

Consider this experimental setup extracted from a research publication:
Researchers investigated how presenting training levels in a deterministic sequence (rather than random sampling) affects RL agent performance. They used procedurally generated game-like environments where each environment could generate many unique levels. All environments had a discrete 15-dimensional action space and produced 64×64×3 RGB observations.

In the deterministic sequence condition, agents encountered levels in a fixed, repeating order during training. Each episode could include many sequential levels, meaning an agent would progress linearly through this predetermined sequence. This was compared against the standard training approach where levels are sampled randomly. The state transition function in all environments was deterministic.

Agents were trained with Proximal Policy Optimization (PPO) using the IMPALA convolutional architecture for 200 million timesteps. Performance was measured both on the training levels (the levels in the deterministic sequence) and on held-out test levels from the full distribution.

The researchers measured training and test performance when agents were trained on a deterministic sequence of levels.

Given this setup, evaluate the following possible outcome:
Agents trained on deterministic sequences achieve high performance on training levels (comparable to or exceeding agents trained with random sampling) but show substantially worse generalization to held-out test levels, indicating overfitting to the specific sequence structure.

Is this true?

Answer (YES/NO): YES